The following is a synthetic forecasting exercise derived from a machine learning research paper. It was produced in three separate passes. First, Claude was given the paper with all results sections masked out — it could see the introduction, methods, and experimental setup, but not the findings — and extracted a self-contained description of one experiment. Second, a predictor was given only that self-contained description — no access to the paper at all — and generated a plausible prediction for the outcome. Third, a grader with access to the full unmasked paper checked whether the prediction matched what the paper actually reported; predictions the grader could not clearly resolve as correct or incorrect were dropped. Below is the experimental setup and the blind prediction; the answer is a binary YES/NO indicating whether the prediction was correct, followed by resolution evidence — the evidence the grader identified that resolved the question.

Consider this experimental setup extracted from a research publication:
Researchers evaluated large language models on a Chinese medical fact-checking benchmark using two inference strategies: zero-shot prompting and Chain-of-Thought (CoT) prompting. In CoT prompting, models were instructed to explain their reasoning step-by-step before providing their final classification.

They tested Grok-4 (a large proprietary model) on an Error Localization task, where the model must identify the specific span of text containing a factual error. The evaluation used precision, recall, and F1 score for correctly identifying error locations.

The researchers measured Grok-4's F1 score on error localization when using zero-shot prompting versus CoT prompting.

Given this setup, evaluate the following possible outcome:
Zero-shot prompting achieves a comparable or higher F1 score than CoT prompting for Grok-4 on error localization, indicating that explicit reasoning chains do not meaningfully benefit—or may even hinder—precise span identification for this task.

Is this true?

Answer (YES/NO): YES